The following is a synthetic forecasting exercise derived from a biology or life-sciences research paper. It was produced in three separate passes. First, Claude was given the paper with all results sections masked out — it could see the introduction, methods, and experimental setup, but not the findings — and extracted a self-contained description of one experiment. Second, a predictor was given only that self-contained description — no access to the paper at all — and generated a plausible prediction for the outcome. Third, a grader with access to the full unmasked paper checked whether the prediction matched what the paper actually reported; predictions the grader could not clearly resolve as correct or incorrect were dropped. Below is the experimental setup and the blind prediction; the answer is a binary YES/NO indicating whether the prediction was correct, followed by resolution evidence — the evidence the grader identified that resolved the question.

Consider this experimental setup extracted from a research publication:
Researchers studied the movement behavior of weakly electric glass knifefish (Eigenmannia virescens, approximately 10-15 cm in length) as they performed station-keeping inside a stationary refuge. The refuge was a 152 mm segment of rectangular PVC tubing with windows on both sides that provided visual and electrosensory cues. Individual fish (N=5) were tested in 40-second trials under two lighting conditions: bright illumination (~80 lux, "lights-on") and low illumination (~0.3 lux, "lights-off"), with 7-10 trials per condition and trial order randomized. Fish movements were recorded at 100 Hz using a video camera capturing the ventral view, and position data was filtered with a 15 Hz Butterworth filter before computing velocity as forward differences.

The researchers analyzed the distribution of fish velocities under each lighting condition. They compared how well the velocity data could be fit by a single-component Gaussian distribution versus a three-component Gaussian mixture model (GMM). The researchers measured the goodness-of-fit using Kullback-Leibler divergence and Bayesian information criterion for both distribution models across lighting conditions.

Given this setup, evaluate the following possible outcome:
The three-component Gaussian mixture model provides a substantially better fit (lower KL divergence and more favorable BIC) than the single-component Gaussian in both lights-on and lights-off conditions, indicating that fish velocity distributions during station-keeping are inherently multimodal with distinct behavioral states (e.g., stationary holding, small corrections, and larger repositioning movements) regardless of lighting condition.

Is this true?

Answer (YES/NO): YES